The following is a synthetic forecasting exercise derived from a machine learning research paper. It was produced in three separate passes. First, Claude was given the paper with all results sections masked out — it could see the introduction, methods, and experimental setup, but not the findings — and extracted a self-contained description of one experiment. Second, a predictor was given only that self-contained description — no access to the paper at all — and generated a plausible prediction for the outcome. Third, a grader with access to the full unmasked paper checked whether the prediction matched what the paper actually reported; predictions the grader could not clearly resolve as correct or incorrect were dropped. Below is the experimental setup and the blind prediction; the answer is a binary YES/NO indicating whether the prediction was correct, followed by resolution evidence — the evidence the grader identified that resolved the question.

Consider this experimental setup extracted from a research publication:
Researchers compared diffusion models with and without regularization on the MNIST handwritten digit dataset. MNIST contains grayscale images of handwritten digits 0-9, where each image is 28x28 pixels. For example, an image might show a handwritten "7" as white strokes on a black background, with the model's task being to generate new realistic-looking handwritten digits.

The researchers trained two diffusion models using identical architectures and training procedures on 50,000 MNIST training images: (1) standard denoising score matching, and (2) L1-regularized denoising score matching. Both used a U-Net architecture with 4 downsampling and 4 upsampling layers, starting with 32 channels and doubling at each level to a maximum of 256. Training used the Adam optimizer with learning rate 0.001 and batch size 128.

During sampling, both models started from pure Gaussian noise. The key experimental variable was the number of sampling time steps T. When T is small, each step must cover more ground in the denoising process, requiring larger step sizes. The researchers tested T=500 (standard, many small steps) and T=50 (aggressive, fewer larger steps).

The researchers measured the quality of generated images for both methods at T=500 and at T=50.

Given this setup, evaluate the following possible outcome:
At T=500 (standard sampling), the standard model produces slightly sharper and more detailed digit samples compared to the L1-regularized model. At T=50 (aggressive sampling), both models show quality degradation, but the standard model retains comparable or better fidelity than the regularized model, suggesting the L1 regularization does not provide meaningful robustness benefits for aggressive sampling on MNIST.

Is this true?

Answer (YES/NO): NO